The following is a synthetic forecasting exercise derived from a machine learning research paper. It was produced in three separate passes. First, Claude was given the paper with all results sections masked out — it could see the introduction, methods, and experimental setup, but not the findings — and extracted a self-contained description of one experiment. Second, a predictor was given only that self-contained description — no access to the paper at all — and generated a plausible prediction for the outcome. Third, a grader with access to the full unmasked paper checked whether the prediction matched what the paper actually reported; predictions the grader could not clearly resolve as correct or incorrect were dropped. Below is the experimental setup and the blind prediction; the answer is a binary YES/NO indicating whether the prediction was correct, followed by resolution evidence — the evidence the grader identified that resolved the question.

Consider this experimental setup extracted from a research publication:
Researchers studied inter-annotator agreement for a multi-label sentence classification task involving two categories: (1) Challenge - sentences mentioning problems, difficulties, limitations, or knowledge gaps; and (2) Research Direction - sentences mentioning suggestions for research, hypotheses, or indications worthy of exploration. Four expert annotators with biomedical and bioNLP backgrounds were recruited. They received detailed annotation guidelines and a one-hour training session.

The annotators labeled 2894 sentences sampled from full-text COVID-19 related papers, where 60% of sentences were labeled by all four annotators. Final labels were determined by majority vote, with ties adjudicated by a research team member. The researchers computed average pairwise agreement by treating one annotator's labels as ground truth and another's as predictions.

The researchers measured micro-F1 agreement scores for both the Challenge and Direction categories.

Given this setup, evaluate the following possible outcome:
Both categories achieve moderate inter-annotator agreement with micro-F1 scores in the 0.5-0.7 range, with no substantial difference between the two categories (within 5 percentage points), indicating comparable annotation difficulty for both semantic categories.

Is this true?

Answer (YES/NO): NO